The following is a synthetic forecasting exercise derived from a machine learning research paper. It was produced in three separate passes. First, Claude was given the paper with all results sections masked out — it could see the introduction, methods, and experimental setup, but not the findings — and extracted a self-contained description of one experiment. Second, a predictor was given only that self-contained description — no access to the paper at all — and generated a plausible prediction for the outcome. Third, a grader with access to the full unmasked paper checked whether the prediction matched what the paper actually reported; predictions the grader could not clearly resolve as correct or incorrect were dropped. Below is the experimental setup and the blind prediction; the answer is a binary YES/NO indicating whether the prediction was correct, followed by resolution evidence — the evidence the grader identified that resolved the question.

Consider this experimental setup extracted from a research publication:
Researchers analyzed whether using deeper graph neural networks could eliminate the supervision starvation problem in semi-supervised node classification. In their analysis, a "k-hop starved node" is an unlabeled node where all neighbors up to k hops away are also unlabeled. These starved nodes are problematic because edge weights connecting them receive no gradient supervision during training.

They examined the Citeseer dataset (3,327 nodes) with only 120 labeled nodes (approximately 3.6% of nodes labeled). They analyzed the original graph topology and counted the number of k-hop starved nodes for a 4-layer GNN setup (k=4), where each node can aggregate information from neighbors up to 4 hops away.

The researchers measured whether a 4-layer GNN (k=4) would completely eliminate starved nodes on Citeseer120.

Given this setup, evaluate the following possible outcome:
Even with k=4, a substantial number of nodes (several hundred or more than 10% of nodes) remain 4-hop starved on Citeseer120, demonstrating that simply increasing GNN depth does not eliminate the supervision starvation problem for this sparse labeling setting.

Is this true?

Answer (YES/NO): YES